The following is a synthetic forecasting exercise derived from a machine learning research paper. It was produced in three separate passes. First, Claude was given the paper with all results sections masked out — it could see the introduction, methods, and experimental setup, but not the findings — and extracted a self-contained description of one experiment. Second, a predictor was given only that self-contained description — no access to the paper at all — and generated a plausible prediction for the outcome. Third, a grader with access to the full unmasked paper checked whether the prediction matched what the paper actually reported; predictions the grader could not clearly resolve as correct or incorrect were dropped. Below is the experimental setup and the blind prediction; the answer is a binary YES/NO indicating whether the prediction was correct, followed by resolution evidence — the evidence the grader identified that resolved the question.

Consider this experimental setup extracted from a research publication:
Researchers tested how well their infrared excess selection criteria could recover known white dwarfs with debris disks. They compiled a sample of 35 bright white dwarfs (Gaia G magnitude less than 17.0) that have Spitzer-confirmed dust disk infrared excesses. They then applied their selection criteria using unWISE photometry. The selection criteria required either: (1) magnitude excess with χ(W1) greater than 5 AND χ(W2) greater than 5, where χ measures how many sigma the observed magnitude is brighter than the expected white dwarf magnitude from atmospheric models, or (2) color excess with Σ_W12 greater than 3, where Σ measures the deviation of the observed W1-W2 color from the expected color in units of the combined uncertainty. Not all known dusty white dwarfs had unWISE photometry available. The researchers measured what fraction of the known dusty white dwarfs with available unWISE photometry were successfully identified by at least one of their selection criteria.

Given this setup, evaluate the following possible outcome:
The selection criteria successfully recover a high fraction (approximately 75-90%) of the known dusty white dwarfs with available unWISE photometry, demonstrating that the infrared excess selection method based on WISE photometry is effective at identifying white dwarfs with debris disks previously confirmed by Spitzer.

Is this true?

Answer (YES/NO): YES